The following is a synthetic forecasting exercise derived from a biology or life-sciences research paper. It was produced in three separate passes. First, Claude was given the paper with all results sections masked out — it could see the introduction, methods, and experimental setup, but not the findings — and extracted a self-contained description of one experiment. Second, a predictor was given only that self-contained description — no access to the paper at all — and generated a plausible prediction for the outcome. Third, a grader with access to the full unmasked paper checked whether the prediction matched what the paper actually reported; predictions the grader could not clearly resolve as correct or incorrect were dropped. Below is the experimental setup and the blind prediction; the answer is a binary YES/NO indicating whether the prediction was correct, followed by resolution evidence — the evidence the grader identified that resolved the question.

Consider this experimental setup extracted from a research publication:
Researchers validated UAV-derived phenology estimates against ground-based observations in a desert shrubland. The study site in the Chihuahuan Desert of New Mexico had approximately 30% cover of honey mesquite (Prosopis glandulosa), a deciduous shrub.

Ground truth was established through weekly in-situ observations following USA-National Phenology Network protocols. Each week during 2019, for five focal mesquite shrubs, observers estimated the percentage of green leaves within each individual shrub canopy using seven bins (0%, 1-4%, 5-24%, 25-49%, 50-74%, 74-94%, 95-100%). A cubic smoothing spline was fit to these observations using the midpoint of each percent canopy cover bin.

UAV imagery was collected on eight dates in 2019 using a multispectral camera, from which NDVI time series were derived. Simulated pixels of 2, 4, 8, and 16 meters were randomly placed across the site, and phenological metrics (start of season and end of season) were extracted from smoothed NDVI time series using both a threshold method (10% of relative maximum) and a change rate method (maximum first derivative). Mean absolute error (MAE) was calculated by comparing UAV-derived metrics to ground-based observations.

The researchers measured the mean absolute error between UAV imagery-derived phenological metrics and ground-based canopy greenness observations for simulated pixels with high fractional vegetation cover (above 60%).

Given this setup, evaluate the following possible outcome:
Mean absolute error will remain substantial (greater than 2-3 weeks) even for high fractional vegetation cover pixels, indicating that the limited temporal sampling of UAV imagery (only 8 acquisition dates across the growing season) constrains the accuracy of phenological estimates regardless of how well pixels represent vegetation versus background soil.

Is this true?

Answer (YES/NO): YES